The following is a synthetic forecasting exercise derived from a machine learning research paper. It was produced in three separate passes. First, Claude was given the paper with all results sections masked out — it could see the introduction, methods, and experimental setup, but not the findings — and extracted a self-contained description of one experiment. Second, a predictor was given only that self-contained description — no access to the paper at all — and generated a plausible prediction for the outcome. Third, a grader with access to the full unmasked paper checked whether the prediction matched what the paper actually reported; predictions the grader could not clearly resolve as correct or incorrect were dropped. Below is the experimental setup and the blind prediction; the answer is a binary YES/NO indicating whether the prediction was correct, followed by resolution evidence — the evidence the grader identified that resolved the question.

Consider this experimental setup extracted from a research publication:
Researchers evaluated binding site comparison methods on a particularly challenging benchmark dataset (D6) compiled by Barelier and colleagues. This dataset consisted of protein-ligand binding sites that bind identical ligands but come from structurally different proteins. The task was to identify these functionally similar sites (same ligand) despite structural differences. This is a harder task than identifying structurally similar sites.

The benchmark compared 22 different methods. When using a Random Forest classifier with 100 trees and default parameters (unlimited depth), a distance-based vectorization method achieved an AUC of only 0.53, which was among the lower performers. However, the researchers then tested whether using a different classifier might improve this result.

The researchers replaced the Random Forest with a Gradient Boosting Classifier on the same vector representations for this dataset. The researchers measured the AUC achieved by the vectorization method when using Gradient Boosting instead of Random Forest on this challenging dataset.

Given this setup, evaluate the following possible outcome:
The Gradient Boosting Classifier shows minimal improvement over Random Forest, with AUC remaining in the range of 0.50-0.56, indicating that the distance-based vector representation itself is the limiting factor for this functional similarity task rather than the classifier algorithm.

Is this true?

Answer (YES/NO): NO